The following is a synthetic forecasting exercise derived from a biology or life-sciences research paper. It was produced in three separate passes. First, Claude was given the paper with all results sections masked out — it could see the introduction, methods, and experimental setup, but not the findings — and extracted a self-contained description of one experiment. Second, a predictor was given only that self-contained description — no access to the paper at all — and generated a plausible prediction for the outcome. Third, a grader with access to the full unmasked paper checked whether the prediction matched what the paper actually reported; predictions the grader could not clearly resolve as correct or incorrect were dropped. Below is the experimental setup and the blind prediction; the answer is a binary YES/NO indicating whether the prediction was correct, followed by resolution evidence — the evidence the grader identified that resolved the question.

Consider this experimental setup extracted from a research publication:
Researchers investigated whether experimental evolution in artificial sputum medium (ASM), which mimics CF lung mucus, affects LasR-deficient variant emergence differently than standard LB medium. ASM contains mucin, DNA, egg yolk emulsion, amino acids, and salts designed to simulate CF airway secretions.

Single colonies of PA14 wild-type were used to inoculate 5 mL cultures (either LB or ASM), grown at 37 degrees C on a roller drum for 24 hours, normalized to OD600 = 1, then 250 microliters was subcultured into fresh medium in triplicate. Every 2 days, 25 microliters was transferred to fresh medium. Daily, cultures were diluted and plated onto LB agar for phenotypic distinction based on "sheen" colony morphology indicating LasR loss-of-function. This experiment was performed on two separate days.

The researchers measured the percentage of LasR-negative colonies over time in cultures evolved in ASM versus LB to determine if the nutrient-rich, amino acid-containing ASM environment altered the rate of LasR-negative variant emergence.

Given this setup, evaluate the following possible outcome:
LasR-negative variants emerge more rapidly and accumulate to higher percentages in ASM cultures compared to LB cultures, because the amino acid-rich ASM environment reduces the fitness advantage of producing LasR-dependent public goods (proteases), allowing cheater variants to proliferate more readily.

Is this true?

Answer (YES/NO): NO